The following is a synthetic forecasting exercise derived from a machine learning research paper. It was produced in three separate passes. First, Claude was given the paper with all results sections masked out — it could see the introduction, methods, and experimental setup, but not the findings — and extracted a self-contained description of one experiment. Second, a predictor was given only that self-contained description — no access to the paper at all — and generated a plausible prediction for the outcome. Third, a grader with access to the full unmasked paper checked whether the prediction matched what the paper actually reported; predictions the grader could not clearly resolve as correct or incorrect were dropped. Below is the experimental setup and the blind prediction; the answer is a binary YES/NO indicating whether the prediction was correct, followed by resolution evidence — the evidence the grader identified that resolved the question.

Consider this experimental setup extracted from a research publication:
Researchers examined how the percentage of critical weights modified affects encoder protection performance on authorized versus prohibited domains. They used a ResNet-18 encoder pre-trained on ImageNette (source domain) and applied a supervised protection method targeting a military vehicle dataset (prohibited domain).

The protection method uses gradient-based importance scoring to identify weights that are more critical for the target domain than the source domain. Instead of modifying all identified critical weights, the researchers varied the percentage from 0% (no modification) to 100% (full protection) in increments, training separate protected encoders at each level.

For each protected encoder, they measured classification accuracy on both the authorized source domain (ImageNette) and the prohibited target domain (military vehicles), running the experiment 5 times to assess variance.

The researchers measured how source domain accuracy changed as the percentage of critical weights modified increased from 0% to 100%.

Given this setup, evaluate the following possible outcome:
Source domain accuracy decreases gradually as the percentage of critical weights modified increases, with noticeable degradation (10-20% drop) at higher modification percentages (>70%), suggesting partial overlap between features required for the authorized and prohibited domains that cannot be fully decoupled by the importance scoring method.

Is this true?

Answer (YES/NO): NO